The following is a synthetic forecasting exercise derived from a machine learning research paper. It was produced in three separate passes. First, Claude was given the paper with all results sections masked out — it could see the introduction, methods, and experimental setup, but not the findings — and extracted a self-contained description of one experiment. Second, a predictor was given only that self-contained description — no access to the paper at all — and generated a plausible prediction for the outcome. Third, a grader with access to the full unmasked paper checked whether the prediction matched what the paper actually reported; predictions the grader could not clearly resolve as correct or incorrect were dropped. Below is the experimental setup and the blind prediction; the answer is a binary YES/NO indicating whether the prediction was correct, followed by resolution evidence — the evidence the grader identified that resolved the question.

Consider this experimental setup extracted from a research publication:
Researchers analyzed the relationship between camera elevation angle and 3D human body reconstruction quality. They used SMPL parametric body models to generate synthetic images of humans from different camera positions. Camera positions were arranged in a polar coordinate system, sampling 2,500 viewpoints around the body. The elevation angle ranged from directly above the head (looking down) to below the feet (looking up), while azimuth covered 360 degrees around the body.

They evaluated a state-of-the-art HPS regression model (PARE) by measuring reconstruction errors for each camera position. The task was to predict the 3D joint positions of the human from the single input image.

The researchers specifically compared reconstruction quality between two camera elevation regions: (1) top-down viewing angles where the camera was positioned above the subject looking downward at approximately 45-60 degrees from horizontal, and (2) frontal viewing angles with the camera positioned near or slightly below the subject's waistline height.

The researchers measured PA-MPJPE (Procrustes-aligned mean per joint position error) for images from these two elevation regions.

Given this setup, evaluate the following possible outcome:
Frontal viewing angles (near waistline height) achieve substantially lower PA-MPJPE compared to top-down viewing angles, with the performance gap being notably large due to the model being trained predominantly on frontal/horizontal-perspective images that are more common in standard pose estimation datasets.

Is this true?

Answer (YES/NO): YES